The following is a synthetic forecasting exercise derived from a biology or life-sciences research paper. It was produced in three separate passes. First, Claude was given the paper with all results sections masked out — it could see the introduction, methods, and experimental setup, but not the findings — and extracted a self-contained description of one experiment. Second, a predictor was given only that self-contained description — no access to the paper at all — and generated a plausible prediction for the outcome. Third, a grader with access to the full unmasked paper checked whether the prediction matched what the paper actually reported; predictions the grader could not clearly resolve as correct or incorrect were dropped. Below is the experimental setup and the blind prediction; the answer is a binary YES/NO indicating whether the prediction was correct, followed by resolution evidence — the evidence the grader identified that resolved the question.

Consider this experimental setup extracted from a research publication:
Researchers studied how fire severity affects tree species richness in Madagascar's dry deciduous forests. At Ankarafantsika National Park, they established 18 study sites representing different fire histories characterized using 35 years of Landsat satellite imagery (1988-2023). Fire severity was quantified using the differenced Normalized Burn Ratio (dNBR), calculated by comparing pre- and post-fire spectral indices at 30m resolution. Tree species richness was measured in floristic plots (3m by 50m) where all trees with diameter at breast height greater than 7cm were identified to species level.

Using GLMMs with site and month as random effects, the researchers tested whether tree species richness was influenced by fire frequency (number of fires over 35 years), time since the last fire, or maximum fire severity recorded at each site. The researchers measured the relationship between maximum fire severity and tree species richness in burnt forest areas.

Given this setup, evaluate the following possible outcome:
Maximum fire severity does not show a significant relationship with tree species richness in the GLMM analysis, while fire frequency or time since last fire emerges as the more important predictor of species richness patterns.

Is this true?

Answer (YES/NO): NO